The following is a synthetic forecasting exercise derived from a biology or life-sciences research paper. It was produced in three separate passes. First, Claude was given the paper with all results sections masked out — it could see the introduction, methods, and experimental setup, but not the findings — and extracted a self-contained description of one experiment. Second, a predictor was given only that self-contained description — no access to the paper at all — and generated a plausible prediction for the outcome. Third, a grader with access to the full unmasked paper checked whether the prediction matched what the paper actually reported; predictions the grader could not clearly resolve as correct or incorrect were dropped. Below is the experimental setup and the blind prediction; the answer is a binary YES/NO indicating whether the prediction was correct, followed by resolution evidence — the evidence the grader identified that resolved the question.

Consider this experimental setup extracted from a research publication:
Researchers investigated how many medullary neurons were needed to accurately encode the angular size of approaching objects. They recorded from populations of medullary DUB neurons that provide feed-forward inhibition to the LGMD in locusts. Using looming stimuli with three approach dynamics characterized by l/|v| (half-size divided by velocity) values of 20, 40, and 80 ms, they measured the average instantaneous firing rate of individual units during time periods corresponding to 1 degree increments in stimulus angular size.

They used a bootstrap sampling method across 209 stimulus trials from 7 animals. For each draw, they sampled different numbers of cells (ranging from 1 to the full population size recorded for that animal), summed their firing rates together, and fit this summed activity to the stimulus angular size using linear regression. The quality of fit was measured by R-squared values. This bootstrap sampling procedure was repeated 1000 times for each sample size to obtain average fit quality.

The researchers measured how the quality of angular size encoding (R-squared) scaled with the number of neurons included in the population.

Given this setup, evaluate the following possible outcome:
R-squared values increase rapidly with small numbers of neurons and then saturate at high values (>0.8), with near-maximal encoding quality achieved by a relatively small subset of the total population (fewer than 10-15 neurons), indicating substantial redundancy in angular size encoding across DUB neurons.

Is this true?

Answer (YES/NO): YES